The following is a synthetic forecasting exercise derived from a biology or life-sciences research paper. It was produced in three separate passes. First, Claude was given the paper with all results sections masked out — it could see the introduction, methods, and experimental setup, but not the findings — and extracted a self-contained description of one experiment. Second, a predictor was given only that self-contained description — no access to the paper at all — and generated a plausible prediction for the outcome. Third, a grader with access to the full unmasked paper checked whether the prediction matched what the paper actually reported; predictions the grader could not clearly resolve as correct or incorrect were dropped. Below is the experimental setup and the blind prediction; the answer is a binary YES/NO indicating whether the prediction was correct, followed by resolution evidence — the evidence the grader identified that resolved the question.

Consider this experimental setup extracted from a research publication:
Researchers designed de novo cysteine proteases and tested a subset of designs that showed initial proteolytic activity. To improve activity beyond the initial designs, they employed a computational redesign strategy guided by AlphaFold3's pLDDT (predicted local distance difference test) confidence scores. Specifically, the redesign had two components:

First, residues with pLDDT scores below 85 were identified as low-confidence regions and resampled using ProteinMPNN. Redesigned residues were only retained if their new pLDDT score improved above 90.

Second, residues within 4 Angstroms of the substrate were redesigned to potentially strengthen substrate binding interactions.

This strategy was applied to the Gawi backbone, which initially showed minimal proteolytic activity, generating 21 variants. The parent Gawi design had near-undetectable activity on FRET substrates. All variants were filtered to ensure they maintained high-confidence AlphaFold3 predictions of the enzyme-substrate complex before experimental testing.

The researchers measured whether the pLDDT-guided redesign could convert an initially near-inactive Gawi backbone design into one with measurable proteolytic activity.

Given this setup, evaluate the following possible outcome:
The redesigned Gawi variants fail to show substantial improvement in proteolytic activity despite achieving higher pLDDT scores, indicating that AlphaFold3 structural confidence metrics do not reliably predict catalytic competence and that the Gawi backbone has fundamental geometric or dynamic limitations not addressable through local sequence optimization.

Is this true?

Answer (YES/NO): NO